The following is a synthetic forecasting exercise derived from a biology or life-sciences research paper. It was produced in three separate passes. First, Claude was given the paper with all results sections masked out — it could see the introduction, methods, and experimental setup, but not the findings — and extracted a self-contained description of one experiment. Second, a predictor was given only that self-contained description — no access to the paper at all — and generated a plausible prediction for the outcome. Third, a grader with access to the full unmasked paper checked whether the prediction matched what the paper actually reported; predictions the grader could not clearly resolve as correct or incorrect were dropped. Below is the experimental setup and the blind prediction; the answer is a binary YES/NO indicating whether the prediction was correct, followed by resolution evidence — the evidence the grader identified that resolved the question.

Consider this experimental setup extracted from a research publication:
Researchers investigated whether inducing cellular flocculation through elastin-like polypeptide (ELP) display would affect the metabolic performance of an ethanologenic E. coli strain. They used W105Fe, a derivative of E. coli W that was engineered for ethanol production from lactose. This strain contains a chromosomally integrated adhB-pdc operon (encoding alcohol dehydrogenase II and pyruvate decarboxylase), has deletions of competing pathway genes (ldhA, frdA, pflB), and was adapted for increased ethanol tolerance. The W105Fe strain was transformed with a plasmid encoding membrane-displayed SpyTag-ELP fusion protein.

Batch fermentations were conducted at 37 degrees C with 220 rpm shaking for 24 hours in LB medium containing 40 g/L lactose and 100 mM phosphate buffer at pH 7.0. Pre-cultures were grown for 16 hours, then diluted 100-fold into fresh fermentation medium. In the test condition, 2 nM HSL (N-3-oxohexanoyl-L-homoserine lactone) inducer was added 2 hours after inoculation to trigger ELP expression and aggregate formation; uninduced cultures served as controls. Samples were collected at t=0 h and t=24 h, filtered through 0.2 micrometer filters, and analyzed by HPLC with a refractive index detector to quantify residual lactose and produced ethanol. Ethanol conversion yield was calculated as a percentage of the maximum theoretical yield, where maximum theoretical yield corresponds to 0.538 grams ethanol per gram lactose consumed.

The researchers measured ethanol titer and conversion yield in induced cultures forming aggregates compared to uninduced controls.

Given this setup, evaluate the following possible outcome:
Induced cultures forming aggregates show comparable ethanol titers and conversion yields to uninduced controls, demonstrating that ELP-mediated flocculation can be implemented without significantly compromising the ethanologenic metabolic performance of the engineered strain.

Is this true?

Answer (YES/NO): YES